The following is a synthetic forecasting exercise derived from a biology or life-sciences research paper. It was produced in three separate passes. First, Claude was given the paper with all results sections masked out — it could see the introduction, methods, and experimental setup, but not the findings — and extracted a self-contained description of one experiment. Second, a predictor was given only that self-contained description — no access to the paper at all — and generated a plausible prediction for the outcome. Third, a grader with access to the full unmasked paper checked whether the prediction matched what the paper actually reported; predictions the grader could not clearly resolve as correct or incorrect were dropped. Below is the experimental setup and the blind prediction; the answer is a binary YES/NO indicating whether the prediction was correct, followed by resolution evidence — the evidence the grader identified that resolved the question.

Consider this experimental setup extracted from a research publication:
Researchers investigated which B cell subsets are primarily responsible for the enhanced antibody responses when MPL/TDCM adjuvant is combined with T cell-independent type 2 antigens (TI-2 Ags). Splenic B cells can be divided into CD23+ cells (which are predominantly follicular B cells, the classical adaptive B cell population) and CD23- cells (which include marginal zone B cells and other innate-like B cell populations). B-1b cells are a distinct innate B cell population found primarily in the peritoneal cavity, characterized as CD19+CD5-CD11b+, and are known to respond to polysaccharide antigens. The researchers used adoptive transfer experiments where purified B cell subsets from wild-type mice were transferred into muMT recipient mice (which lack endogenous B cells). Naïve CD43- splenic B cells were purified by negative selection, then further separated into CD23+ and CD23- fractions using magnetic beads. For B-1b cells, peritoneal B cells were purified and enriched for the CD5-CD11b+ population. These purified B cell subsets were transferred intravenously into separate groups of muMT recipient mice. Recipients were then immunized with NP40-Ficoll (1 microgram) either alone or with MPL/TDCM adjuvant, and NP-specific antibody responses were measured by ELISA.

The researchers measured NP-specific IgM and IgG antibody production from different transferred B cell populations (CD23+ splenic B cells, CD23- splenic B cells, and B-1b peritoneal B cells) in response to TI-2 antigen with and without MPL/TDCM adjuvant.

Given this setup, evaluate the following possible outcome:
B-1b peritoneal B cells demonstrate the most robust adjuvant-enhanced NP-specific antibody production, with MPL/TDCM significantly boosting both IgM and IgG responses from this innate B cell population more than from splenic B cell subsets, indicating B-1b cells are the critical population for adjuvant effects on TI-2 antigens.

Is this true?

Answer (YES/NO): NO